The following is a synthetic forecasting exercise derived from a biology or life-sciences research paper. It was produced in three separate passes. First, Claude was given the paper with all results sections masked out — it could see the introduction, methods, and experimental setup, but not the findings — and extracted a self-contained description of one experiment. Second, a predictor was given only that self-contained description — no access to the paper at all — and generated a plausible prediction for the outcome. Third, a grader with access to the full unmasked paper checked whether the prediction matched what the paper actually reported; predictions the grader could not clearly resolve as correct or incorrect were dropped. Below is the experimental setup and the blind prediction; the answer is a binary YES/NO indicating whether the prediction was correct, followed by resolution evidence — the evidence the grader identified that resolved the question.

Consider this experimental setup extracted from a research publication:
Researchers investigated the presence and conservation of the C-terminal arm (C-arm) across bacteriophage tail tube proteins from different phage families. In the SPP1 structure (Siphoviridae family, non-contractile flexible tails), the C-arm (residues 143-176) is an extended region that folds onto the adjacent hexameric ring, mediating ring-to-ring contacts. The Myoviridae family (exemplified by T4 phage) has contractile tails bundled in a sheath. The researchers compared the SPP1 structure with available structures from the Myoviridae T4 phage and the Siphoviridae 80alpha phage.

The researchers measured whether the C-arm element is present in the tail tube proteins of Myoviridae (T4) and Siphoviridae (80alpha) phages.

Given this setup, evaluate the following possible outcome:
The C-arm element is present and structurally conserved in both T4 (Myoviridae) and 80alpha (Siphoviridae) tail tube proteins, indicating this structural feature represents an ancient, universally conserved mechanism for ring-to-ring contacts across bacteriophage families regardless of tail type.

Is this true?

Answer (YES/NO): NO